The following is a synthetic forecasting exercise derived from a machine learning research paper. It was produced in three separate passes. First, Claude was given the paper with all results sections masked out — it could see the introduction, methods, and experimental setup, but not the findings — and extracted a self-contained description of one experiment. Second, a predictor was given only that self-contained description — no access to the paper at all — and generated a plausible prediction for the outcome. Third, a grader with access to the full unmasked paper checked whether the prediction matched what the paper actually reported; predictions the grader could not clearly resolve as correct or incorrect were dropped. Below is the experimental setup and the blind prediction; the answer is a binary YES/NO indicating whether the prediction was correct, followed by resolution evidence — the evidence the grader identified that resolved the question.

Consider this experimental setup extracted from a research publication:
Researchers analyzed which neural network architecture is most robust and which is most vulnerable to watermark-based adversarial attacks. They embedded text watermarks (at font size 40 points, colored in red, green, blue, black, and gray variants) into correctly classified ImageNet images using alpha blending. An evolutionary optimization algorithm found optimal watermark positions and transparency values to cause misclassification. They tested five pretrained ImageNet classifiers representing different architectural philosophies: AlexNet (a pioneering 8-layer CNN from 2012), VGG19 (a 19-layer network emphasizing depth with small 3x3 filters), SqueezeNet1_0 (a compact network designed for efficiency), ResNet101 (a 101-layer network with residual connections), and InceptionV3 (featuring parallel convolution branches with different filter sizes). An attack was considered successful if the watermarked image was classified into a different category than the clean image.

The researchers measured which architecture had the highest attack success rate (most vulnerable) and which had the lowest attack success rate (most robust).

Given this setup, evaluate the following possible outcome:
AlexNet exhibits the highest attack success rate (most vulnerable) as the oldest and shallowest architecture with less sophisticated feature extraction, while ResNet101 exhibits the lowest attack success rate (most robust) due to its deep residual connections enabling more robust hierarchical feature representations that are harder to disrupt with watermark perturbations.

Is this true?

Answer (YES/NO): NO